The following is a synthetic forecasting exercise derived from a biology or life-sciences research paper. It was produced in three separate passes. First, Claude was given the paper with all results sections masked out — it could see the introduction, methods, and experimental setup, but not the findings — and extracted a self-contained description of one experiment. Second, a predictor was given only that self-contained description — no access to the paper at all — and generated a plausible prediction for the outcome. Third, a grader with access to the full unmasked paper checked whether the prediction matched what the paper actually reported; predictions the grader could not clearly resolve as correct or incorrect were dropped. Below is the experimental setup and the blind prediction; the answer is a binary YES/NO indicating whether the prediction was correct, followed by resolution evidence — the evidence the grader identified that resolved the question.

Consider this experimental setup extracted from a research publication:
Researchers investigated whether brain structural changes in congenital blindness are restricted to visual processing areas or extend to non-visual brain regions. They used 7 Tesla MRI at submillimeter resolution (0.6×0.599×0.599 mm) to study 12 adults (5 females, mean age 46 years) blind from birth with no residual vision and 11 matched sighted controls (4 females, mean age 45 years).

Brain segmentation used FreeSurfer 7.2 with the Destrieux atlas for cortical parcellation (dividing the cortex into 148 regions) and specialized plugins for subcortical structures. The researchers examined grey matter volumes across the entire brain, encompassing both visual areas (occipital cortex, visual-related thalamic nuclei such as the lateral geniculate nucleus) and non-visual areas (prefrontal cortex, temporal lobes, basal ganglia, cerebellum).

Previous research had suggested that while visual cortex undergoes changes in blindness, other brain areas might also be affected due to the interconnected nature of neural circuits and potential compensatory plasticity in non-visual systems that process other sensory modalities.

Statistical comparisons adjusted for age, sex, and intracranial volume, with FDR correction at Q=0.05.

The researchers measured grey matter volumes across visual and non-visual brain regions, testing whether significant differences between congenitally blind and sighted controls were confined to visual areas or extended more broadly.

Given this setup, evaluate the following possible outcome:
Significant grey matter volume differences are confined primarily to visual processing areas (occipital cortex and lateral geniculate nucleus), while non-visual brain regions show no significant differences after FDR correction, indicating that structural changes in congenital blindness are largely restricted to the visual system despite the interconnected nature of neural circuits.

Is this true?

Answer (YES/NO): NO